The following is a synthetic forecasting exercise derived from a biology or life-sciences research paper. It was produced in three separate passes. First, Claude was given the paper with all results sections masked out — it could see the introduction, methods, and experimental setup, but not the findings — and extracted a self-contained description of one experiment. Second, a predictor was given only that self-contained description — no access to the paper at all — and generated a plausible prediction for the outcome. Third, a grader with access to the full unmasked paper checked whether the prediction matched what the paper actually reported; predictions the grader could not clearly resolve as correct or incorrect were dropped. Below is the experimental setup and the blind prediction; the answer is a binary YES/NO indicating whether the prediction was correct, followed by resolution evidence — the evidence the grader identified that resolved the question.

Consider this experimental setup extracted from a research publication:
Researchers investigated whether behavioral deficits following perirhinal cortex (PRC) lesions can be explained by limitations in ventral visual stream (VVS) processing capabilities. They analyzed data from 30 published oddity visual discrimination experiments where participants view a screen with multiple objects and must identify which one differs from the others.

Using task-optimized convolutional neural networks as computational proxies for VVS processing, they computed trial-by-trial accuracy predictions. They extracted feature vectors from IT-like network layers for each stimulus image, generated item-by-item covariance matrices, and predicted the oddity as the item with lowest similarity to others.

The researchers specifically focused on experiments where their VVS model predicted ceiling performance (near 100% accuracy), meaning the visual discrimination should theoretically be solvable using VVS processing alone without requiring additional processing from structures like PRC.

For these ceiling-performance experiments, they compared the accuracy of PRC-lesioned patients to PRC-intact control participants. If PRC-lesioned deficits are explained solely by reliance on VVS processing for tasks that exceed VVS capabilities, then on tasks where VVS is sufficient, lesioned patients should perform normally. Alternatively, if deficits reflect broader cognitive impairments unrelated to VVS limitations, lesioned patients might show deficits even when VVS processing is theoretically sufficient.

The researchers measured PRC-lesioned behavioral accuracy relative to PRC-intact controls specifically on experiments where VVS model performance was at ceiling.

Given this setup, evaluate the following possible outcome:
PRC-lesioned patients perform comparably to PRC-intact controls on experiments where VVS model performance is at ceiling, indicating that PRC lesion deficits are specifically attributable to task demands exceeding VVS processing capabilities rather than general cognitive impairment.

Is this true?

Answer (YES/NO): NO